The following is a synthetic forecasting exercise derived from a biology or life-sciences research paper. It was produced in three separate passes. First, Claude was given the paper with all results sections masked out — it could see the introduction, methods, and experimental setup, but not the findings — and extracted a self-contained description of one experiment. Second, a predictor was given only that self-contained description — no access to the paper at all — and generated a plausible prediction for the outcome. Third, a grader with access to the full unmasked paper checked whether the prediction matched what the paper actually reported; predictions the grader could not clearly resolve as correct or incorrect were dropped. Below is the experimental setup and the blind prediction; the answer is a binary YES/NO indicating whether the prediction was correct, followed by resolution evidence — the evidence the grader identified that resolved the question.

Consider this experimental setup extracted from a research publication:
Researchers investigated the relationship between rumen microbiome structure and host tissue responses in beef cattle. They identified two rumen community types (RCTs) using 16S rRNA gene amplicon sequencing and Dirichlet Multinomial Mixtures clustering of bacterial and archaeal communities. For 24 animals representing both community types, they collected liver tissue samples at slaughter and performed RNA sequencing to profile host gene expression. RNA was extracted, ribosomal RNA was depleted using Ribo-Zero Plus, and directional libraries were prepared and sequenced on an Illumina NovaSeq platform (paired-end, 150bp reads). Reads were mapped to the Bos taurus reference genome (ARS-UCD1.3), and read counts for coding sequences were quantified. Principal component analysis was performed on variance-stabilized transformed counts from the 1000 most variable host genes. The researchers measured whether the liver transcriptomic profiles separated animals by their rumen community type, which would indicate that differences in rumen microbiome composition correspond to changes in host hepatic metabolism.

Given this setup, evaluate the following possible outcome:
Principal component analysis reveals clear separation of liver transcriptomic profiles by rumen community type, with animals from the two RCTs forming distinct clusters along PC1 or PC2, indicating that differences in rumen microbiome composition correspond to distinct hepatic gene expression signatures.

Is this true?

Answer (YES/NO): NO